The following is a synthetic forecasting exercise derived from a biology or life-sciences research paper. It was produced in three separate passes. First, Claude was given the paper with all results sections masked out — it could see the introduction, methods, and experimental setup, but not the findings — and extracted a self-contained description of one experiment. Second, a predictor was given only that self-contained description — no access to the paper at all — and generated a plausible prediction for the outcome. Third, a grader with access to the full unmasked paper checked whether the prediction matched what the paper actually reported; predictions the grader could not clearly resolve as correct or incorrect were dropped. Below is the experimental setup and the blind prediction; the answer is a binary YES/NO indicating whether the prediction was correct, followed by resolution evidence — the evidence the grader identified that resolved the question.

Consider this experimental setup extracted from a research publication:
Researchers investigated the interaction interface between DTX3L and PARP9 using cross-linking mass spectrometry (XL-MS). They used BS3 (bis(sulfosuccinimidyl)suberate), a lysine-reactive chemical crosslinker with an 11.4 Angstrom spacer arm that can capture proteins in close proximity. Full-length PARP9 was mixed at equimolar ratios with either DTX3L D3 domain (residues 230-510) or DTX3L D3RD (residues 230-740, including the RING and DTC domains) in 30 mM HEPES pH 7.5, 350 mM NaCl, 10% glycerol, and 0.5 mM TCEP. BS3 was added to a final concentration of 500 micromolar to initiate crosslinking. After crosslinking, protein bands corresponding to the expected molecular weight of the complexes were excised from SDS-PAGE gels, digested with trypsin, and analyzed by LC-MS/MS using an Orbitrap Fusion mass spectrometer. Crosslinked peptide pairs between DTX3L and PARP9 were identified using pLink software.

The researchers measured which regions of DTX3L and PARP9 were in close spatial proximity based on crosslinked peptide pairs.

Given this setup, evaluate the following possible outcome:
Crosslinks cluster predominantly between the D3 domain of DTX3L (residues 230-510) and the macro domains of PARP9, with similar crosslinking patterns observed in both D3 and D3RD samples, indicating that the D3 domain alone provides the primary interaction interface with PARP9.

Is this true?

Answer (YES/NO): NO